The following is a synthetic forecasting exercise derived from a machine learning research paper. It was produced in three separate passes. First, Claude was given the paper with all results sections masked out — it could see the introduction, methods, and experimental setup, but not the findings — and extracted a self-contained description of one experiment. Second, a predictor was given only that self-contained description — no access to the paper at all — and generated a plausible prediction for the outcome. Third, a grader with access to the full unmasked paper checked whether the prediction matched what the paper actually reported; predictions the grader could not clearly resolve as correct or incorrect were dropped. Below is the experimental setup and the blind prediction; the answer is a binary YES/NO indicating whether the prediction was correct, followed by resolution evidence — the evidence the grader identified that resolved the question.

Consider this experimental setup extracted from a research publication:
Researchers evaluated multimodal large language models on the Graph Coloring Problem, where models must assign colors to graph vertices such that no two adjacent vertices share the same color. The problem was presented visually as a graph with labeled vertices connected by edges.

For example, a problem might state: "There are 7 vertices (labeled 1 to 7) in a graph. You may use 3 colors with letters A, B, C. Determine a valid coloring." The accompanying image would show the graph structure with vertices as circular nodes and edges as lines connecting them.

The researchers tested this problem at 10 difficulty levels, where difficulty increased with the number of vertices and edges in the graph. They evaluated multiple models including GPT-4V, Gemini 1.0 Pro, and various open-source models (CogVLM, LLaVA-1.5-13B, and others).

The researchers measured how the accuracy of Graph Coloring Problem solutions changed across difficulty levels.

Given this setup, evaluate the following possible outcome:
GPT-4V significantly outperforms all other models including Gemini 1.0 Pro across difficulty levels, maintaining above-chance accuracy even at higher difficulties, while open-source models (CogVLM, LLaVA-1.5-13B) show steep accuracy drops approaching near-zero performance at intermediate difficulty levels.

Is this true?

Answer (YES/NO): NO